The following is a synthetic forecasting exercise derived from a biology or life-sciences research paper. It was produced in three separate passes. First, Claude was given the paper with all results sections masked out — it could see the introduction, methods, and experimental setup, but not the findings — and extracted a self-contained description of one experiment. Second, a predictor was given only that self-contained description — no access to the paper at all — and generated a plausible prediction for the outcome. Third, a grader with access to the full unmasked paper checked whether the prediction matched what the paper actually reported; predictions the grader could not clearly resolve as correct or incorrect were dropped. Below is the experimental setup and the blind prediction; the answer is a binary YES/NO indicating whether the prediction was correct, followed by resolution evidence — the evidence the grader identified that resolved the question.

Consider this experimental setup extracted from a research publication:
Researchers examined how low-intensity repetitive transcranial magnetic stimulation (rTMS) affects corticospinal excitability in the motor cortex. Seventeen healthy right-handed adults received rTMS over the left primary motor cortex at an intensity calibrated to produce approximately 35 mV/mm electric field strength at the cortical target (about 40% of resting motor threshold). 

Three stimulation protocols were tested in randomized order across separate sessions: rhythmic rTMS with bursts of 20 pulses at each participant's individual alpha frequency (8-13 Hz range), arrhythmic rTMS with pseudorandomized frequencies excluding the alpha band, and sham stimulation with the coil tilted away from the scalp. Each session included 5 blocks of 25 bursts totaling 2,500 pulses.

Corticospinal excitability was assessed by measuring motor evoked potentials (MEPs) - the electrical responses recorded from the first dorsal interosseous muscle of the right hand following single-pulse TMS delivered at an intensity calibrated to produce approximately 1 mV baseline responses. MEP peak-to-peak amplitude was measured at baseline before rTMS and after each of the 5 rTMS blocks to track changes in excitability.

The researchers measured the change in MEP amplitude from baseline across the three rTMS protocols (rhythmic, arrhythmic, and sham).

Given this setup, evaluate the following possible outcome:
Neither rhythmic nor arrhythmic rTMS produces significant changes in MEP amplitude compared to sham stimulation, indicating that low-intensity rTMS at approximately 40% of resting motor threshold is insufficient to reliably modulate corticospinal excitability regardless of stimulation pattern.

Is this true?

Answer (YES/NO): NO